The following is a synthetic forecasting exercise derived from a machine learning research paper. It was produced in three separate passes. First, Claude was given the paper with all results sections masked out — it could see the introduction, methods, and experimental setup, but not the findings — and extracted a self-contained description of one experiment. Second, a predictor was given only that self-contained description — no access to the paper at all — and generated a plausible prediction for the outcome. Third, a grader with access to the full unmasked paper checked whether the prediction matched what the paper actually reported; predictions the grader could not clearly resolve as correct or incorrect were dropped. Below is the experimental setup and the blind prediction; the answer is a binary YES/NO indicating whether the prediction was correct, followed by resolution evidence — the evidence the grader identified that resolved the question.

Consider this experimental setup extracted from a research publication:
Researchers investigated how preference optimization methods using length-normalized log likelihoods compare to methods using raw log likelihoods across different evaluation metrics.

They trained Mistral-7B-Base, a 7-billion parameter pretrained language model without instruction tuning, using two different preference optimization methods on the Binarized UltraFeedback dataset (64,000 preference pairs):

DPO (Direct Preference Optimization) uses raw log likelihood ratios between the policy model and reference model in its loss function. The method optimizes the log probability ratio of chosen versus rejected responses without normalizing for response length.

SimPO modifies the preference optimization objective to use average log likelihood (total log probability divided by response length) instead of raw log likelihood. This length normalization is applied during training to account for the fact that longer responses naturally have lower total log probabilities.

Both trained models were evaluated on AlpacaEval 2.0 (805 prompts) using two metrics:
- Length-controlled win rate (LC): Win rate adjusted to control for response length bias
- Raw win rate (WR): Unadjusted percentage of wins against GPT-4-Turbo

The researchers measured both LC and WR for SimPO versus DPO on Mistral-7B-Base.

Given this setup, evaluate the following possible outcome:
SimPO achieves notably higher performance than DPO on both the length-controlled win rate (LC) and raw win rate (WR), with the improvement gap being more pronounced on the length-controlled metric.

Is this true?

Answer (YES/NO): NO